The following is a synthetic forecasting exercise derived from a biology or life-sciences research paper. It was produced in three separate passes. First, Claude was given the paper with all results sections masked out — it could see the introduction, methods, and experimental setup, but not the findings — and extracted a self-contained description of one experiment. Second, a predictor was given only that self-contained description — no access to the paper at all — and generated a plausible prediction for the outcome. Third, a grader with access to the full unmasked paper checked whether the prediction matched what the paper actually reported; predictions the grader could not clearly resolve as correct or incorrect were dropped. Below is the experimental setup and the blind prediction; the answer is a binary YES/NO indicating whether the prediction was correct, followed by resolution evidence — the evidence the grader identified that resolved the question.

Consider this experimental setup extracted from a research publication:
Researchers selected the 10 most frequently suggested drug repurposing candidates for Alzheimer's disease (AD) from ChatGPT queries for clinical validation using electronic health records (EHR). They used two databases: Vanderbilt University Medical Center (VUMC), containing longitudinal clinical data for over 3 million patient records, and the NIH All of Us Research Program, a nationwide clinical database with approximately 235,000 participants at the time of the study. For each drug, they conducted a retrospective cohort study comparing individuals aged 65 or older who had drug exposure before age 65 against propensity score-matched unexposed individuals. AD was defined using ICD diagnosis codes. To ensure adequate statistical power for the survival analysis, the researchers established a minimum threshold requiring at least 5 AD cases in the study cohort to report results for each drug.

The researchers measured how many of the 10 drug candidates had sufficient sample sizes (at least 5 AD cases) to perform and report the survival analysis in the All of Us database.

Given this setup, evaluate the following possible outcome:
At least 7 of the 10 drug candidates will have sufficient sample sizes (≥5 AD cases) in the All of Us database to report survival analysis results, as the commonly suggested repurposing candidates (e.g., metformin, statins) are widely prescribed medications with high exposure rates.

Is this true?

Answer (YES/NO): NO